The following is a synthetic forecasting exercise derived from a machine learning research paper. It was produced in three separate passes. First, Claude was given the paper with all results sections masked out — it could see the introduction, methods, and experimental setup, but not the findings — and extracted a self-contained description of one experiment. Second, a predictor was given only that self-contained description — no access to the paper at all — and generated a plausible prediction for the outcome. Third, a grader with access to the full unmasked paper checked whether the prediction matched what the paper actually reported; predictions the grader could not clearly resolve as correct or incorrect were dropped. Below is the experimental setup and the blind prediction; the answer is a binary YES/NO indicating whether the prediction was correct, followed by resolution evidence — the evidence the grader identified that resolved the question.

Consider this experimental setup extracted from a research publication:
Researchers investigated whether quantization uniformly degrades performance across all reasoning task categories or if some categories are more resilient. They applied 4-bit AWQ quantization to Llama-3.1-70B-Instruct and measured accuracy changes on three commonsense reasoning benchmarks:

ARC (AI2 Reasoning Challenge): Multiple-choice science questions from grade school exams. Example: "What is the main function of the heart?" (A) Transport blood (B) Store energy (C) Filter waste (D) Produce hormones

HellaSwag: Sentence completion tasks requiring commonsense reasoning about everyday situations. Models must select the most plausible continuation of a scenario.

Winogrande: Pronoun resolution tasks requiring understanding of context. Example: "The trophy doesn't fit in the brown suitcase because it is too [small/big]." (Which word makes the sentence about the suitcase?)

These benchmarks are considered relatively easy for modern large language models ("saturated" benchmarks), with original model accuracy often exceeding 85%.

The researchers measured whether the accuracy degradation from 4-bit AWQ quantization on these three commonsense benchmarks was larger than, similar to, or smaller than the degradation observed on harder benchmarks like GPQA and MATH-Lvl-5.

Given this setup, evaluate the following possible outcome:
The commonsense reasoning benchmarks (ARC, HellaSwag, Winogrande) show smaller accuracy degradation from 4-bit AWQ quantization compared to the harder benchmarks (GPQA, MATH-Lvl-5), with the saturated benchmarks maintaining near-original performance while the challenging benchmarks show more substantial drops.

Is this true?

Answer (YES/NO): NO